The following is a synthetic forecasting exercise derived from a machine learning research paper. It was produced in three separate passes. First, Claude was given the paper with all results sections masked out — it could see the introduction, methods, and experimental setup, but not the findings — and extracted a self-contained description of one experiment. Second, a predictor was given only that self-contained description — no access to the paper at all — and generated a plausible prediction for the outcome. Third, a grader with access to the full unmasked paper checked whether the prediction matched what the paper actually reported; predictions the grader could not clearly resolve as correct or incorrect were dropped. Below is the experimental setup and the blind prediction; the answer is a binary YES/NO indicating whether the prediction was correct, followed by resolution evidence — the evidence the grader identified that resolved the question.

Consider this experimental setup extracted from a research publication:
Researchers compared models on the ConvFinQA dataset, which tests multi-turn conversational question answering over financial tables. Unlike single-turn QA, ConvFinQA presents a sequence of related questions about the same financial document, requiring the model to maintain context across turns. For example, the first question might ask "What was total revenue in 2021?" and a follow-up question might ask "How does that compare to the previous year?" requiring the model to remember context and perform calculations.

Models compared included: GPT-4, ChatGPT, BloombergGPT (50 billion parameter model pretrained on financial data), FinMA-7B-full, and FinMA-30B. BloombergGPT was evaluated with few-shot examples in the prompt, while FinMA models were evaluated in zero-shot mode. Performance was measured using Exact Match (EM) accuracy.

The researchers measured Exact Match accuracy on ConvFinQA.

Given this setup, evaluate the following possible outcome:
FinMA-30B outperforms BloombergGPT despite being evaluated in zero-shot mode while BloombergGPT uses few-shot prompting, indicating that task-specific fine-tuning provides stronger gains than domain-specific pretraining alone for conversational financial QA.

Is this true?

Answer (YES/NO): NO